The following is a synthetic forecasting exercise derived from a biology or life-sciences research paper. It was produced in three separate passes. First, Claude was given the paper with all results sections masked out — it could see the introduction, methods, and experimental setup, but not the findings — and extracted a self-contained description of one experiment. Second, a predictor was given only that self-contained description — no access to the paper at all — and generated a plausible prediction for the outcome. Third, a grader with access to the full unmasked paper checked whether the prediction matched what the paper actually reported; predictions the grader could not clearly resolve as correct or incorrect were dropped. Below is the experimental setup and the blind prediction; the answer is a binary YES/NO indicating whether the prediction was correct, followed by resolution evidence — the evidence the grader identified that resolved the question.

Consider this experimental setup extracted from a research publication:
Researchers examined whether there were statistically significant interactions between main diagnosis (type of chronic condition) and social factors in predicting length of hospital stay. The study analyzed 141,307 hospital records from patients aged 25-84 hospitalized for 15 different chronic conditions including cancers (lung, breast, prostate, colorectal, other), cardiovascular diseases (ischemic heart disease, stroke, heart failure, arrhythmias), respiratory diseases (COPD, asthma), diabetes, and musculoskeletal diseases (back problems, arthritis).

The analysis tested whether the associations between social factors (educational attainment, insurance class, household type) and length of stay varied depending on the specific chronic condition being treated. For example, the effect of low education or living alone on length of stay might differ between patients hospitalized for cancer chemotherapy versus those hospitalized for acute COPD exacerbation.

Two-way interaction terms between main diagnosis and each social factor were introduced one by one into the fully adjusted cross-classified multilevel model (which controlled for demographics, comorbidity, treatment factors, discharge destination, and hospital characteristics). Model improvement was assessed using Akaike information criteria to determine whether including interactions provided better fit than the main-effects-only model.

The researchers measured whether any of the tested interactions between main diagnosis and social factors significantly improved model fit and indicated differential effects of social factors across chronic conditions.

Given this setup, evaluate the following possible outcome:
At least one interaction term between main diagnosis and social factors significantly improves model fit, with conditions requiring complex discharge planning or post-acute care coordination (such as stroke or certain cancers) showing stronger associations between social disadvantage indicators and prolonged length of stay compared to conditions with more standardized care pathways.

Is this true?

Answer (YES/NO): NO